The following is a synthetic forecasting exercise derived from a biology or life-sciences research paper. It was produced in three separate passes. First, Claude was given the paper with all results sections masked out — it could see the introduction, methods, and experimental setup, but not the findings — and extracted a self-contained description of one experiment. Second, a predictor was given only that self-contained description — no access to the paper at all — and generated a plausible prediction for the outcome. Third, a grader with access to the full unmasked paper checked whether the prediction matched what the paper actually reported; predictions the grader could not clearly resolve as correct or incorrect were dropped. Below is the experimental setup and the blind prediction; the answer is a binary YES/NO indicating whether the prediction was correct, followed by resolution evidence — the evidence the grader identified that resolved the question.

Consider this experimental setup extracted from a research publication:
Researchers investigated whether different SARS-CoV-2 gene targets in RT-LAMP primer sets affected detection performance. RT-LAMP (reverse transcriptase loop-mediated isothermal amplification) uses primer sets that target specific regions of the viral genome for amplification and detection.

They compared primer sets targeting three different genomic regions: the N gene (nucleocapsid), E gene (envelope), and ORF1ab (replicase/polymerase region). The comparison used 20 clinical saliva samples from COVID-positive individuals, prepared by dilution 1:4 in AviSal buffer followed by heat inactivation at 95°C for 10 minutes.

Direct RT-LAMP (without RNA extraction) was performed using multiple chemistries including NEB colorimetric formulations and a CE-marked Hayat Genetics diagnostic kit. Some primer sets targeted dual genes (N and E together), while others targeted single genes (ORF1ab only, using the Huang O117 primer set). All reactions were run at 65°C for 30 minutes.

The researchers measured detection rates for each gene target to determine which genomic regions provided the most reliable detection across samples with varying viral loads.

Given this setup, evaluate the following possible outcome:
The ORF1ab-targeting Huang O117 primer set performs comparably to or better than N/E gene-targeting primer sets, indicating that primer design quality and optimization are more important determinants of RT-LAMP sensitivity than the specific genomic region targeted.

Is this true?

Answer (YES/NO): NO